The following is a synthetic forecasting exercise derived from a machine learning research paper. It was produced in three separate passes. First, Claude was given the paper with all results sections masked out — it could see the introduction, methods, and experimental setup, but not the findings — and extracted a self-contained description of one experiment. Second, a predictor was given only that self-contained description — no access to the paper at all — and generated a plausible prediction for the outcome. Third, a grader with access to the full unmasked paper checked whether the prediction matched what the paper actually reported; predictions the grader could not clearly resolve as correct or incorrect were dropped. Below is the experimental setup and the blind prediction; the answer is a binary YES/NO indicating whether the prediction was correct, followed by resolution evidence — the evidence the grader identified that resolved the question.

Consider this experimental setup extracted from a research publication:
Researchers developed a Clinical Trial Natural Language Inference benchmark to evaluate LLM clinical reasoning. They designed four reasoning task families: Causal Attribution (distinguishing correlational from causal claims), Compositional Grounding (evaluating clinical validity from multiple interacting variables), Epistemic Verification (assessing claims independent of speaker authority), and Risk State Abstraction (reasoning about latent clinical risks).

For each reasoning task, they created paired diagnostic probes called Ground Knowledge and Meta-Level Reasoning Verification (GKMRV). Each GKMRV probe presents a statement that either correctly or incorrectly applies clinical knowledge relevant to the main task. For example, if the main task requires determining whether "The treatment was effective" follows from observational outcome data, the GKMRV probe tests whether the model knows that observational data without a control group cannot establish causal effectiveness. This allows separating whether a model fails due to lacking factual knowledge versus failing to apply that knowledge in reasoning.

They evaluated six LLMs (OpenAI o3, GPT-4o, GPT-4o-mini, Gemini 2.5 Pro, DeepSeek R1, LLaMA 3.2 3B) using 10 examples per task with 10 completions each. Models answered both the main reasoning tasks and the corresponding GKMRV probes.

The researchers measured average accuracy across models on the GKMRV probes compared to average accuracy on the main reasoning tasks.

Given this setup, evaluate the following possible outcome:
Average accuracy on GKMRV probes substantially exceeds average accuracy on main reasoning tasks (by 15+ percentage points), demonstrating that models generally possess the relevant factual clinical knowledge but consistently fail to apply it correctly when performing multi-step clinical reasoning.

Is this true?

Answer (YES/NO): YES